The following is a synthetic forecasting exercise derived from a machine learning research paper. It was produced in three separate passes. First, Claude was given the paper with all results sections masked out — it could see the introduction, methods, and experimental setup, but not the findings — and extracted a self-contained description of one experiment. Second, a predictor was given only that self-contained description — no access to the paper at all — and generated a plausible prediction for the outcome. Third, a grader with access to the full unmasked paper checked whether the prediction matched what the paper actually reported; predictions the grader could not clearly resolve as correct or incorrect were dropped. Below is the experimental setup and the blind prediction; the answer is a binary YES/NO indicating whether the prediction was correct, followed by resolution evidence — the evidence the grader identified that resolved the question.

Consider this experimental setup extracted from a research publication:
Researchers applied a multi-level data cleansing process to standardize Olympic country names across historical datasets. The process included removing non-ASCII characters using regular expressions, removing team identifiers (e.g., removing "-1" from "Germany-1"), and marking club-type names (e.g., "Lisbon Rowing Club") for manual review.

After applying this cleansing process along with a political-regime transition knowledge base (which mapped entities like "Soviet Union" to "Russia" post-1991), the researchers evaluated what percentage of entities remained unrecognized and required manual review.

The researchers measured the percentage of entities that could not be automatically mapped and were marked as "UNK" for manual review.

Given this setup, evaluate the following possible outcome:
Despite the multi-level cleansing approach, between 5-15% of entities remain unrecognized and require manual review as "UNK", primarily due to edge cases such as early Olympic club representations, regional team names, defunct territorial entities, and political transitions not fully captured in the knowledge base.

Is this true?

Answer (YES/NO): NO